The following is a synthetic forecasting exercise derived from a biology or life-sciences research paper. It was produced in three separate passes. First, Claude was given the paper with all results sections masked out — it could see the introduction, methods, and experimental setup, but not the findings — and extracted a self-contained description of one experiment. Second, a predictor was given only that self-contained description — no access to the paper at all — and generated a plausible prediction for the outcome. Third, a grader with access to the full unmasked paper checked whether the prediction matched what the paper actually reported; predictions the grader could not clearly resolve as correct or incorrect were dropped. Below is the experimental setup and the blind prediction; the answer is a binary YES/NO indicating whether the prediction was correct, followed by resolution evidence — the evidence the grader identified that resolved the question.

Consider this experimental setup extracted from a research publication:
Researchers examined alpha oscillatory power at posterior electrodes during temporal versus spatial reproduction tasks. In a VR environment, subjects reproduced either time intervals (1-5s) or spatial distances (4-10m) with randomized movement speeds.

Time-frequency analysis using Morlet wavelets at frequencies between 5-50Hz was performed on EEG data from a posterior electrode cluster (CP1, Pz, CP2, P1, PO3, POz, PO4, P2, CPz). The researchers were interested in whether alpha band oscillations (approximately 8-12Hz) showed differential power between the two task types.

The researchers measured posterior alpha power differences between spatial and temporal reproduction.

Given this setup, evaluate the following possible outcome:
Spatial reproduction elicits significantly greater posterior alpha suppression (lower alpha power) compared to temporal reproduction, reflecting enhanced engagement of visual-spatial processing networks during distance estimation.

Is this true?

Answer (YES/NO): NO